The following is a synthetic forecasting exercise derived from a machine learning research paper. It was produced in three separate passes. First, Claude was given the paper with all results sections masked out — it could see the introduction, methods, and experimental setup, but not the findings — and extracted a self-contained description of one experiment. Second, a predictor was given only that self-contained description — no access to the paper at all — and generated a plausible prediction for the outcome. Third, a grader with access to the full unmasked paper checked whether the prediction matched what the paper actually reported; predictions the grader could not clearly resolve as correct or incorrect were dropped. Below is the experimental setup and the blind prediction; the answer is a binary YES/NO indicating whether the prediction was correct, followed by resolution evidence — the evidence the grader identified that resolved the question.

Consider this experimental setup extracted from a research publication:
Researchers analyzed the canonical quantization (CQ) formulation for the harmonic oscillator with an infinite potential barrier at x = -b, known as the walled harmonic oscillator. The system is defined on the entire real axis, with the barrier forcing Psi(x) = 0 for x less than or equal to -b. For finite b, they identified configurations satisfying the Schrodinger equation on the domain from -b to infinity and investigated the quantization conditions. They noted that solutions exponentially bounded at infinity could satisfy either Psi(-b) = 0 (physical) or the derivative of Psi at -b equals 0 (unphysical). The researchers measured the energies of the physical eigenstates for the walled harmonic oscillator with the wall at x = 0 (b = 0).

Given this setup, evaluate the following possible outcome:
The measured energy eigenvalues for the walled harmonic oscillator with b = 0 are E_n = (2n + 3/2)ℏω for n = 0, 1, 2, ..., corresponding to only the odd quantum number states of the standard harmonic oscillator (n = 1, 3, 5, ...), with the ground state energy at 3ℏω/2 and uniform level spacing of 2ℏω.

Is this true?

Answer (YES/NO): YES